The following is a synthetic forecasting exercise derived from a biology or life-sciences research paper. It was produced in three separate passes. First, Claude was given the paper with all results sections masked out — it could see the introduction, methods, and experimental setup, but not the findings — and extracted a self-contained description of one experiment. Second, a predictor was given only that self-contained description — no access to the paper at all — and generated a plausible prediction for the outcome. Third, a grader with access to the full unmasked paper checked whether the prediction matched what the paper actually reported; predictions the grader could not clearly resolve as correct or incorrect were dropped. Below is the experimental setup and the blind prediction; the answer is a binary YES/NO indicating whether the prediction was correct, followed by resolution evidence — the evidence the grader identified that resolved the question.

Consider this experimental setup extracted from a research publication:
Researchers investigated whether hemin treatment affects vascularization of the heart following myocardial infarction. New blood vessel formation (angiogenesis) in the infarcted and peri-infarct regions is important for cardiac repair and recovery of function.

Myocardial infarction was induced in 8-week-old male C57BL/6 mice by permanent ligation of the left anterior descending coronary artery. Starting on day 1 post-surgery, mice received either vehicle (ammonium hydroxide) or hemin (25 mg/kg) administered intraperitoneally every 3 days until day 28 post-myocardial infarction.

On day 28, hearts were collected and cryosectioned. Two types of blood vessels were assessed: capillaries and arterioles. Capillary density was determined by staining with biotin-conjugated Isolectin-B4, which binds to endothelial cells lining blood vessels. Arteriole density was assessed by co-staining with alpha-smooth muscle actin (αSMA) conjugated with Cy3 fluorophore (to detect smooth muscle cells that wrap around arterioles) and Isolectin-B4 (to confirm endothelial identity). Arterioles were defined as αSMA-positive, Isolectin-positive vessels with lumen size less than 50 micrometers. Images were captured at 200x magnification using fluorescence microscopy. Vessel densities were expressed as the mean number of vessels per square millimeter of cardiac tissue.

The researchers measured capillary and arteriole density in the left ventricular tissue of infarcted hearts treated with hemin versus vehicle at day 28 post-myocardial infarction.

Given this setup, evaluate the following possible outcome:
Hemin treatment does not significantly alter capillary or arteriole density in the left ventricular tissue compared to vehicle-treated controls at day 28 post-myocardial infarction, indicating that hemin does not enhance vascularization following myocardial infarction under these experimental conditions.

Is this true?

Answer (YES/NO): NO